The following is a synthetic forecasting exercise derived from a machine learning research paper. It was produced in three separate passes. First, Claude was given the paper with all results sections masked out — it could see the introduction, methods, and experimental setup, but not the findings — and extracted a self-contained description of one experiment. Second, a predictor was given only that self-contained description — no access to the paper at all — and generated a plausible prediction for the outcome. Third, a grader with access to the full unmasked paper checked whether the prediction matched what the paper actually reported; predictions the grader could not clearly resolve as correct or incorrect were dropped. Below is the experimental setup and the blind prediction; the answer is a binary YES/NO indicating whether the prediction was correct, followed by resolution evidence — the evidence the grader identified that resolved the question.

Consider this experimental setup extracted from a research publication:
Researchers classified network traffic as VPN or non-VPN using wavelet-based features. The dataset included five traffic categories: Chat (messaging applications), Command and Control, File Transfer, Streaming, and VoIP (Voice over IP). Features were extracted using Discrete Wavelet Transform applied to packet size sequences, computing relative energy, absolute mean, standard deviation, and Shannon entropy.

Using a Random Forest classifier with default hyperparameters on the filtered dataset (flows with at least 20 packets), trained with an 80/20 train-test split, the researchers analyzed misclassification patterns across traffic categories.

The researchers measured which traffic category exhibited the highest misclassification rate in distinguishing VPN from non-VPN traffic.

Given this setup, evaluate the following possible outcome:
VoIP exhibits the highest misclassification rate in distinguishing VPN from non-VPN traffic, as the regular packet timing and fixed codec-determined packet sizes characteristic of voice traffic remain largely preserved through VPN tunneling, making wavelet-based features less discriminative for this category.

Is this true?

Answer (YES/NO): NO